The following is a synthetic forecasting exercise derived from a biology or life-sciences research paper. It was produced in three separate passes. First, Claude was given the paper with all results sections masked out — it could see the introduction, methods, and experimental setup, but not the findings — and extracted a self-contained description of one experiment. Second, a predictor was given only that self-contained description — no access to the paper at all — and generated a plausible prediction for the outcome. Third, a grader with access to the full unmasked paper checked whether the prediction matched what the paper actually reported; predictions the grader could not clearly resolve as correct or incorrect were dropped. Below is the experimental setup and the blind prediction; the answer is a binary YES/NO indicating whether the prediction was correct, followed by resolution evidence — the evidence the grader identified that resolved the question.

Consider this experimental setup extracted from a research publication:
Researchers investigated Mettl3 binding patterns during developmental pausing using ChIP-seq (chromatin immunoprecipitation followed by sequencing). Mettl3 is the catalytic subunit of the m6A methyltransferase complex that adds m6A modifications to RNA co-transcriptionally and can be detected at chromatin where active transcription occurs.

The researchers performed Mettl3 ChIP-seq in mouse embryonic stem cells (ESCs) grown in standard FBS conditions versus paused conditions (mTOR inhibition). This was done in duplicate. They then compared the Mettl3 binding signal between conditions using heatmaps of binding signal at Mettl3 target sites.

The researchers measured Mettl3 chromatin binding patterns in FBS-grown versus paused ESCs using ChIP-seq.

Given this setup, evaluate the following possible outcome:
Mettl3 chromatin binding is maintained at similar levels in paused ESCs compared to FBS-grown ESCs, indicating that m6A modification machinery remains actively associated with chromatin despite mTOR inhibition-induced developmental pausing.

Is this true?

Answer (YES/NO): NO